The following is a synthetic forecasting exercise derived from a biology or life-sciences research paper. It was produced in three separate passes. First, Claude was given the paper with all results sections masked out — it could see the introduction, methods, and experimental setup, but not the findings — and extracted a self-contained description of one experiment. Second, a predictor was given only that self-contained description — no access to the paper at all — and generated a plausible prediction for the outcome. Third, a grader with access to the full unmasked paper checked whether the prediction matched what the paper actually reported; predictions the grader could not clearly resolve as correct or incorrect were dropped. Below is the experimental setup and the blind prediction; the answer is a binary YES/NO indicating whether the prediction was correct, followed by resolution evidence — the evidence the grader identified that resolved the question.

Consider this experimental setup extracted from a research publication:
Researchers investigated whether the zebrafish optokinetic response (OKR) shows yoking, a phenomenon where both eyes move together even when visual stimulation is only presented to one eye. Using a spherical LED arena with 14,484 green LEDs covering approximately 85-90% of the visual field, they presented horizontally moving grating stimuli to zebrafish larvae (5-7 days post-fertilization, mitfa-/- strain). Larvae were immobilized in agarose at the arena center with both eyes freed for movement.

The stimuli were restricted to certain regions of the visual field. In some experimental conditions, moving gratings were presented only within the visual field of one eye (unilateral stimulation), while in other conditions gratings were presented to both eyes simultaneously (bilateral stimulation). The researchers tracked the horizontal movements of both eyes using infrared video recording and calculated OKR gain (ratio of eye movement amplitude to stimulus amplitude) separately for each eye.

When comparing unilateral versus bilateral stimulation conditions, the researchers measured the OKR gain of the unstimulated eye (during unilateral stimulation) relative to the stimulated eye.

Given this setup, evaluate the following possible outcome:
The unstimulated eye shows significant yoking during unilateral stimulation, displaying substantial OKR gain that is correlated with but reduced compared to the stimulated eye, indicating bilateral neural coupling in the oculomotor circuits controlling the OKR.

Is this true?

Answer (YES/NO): NO